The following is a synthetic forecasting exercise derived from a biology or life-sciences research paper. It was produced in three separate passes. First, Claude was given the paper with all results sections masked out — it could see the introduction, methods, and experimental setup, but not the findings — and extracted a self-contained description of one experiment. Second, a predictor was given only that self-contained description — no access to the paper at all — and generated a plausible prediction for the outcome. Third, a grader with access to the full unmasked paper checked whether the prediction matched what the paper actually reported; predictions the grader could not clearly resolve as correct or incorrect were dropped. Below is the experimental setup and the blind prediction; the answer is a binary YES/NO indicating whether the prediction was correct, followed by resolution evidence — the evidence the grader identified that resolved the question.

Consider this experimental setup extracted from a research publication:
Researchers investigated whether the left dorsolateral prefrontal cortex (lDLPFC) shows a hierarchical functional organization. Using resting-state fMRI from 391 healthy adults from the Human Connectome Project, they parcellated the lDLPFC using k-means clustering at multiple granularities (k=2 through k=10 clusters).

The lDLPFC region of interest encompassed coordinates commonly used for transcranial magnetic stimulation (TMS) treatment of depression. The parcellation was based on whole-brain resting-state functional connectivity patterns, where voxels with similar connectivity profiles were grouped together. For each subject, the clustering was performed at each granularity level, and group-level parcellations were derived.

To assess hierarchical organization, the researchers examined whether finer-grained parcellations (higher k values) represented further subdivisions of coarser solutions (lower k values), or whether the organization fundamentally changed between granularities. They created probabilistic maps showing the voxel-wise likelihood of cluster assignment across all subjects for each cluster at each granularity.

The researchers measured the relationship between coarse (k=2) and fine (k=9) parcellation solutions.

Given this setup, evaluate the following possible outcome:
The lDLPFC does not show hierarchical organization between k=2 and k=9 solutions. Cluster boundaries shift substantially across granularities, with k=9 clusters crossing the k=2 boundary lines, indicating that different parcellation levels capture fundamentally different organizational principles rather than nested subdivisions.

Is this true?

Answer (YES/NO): NO